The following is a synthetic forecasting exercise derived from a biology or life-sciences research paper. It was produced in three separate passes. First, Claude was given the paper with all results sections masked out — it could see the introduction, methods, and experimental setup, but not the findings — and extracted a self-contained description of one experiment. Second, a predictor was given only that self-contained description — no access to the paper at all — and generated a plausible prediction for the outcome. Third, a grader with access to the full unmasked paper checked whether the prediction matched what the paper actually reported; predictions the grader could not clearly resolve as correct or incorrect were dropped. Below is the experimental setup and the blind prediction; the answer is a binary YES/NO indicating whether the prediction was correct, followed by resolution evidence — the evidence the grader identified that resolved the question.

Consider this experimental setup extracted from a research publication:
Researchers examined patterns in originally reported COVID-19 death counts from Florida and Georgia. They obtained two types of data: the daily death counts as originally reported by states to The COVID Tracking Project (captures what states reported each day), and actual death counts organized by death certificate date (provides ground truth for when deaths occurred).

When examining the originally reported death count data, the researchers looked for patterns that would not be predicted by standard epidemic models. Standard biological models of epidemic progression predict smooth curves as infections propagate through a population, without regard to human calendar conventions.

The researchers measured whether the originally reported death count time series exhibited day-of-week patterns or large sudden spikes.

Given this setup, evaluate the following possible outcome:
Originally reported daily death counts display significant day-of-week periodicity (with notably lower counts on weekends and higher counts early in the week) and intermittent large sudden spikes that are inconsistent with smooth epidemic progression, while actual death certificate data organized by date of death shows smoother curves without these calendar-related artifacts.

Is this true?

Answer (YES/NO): YES